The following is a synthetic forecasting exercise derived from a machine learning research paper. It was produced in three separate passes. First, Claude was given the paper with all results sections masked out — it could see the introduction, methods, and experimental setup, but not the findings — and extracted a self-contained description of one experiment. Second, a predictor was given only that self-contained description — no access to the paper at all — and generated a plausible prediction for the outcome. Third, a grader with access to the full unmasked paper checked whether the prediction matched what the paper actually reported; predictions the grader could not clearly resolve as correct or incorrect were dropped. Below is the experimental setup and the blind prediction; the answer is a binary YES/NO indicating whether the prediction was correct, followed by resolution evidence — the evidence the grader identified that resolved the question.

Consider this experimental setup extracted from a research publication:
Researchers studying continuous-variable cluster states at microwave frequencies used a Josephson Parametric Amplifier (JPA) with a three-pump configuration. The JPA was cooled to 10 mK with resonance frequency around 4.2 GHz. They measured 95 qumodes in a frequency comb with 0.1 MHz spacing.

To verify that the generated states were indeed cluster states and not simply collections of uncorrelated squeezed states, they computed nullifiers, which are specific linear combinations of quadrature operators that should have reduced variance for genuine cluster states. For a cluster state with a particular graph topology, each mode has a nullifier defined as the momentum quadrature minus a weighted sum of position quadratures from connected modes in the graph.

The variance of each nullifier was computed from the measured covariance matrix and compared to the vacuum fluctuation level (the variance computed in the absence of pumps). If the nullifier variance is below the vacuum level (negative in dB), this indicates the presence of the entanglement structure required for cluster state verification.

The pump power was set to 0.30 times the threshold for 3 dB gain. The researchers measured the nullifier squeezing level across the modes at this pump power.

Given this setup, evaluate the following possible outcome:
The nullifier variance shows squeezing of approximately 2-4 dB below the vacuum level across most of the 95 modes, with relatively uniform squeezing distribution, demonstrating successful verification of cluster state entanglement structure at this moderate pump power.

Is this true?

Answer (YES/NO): NO